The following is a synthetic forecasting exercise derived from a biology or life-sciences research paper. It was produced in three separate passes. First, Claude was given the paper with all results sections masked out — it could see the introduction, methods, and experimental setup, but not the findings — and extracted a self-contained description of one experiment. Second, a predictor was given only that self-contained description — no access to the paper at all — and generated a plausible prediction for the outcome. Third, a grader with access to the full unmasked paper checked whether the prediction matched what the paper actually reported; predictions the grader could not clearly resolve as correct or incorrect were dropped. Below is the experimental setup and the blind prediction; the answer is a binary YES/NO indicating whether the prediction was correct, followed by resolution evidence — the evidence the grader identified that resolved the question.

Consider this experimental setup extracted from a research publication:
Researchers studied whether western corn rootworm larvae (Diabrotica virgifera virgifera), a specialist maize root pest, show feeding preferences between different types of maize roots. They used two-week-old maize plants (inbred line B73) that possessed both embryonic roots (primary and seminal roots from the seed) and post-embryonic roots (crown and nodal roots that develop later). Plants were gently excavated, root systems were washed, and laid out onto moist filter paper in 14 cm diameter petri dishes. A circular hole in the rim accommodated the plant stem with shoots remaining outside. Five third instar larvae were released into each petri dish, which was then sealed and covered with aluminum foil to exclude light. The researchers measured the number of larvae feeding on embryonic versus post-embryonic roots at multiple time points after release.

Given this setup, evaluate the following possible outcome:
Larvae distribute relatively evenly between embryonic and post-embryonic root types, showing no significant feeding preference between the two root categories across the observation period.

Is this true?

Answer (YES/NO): NO